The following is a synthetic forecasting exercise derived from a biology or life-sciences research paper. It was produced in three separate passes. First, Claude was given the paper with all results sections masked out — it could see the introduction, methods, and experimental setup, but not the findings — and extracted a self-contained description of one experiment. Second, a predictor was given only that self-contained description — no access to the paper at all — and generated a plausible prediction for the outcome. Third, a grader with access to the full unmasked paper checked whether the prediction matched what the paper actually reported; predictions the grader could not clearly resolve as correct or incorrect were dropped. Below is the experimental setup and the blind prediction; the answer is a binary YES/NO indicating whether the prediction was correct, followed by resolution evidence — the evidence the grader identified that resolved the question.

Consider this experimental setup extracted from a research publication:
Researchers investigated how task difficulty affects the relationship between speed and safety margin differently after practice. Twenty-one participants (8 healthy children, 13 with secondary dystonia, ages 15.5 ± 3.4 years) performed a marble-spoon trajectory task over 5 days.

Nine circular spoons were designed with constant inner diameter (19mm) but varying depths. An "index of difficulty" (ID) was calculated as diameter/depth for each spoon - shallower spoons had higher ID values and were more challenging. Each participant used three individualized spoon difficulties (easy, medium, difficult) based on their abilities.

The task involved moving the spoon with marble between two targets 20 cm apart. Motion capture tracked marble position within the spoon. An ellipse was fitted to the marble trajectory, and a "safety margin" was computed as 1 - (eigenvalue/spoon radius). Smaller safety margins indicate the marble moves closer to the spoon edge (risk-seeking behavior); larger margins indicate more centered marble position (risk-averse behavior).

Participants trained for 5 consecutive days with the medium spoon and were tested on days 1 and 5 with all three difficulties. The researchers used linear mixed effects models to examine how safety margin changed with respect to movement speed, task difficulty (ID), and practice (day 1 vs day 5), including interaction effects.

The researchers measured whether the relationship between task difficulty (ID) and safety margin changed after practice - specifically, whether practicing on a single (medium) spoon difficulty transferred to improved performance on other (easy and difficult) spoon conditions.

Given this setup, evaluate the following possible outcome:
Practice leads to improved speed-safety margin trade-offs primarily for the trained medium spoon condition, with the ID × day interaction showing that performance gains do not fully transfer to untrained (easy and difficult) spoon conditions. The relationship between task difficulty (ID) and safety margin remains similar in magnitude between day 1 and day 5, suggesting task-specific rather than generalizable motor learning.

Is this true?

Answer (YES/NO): NO